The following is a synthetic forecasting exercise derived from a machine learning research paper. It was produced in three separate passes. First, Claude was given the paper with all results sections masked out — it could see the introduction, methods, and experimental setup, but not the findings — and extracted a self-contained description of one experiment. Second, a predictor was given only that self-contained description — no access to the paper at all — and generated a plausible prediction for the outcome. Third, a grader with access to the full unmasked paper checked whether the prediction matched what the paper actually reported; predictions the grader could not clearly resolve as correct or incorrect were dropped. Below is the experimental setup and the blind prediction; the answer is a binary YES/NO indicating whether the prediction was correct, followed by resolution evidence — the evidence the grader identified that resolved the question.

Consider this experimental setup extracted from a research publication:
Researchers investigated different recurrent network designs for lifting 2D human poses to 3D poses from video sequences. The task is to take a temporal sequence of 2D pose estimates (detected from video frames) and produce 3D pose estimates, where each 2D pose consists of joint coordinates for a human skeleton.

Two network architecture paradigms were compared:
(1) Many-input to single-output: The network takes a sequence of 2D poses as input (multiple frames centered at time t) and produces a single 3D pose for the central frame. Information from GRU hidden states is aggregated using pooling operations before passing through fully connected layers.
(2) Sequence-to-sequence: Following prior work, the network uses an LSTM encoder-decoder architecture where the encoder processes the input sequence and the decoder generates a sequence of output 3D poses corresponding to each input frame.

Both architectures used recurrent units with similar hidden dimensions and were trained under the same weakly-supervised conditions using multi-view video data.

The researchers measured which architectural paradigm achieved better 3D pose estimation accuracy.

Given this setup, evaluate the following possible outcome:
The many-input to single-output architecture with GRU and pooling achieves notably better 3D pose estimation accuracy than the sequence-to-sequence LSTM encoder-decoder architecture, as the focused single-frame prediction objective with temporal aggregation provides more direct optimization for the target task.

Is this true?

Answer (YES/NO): YES